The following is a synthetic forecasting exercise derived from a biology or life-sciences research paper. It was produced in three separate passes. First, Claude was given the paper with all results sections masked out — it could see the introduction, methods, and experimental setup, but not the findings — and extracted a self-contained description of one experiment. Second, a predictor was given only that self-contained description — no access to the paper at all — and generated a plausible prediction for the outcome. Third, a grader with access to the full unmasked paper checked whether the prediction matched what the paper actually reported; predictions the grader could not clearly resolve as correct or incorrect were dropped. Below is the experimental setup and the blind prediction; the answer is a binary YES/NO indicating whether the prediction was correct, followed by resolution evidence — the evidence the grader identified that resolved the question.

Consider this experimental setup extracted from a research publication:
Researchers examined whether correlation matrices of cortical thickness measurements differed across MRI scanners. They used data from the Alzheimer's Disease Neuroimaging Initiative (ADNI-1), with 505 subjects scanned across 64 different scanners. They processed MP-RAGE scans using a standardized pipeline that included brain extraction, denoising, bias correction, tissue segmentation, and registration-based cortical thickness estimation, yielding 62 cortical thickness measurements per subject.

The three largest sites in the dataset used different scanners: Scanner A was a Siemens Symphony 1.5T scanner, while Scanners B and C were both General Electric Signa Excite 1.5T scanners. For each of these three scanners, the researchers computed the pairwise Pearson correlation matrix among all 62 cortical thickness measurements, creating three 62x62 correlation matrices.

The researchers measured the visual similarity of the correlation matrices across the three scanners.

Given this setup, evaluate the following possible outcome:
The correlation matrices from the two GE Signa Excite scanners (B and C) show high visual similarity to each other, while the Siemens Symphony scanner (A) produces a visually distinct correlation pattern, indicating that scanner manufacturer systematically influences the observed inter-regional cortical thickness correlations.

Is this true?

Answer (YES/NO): NO